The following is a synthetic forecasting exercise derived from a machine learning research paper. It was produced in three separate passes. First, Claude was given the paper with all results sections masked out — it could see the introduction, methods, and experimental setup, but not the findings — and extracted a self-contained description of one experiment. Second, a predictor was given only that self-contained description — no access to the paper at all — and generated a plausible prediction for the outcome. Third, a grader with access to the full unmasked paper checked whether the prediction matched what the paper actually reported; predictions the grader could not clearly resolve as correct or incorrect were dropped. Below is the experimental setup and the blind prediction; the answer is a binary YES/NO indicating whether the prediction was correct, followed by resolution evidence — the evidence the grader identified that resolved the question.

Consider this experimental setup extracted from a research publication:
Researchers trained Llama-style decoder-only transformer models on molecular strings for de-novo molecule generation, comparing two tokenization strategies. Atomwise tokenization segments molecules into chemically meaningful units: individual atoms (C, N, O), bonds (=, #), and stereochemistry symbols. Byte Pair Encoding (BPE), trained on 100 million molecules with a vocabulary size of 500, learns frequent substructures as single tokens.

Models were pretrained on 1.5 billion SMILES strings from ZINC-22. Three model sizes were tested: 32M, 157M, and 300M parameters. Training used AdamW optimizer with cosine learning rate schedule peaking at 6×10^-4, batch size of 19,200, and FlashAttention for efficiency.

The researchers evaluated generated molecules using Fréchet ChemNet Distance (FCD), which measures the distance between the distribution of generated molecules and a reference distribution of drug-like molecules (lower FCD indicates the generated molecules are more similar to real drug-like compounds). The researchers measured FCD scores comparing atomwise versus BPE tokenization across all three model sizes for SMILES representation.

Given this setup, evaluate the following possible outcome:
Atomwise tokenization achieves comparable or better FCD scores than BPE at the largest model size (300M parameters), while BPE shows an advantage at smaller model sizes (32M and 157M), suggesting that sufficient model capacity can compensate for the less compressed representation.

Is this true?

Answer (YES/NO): NO